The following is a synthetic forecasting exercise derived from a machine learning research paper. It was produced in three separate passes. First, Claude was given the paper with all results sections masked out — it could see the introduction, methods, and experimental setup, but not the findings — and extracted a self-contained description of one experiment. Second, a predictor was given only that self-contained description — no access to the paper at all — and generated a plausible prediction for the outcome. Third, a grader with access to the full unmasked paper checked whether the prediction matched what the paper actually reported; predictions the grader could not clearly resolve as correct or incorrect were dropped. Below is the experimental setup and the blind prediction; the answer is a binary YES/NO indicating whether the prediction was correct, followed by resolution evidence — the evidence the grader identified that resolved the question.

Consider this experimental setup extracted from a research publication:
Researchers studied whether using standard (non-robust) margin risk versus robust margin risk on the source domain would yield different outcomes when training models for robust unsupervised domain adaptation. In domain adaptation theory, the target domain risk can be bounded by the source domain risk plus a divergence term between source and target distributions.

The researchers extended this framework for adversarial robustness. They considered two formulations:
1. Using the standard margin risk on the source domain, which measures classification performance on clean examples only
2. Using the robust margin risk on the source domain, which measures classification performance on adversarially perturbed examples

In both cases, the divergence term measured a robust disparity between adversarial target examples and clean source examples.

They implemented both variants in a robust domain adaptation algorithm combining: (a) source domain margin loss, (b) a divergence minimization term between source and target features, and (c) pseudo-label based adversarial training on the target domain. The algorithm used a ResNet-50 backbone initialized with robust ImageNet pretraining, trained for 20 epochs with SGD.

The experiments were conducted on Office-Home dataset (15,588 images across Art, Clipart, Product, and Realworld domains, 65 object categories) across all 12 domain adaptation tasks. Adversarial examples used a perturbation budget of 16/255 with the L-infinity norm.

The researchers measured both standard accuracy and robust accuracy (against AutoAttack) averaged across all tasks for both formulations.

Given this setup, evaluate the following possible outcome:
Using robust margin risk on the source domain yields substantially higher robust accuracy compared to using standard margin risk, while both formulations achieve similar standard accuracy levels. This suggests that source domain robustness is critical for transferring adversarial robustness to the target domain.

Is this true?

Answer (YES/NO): NO